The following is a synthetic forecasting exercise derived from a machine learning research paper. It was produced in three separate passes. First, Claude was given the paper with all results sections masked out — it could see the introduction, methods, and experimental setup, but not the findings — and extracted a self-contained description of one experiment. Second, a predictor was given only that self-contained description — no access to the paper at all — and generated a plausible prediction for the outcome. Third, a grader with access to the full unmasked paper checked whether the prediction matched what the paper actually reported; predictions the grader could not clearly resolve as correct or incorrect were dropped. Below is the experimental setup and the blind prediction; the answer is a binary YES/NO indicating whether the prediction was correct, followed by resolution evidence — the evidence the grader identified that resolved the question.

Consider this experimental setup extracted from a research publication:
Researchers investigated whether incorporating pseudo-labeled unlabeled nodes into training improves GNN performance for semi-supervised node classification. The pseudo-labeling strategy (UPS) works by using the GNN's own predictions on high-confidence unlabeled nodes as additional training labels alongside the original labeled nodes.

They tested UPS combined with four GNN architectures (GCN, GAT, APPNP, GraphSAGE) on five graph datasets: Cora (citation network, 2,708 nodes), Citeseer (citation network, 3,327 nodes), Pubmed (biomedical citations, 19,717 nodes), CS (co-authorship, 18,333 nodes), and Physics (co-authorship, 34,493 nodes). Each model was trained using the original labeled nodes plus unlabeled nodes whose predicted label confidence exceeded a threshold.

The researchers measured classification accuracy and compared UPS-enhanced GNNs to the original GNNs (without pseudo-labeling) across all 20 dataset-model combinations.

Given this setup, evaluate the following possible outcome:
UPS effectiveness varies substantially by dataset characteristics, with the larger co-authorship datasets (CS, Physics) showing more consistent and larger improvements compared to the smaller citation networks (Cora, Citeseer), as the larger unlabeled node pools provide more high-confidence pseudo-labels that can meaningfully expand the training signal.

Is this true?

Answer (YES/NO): NO